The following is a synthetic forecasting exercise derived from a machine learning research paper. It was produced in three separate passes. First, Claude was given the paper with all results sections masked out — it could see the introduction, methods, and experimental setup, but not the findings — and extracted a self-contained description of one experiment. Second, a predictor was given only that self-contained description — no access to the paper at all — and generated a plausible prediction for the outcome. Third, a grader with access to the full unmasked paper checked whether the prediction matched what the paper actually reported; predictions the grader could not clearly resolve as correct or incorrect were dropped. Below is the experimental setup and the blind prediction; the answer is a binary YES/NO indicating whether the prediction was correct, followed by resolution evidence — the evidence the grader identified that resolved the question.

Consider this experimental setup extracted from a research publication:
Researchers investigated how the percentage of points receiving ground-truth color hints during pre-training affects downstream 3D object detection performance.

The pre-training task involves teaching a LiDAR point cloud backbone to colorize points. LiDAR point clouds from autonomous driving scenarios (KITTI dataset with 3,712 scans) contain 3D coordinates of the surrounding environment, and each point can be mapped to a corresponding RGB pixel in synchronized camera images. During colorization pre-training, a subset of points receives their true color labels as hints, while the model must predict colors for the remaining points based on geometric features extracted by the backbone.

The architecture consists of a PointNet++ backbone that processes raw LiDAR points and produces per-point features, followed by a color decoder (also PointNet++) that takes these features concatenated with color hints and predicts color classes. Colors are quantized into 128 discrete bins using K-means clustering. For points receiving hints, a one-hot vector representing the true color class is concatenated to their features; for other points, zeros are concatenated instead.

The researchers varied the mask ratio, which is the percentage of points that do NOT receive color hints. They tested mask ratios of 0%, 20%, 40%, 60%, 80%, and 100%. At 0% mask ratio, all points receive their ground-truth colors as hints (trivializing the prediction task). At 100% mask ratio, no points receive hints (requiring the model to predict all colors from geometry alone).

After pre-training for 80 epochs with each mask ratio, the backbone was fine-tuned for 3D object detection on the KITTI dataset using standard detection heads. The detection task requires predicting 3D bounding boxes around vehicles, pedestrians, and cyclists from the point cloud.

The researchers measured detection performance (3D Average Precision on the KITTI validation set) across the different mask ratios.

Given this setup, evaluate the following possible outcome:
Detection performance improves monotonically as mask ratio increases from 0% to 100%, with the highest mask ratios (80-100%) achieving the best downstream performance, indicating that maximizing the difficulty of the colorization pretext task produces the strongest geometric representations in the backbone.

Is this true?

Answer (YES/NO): NO